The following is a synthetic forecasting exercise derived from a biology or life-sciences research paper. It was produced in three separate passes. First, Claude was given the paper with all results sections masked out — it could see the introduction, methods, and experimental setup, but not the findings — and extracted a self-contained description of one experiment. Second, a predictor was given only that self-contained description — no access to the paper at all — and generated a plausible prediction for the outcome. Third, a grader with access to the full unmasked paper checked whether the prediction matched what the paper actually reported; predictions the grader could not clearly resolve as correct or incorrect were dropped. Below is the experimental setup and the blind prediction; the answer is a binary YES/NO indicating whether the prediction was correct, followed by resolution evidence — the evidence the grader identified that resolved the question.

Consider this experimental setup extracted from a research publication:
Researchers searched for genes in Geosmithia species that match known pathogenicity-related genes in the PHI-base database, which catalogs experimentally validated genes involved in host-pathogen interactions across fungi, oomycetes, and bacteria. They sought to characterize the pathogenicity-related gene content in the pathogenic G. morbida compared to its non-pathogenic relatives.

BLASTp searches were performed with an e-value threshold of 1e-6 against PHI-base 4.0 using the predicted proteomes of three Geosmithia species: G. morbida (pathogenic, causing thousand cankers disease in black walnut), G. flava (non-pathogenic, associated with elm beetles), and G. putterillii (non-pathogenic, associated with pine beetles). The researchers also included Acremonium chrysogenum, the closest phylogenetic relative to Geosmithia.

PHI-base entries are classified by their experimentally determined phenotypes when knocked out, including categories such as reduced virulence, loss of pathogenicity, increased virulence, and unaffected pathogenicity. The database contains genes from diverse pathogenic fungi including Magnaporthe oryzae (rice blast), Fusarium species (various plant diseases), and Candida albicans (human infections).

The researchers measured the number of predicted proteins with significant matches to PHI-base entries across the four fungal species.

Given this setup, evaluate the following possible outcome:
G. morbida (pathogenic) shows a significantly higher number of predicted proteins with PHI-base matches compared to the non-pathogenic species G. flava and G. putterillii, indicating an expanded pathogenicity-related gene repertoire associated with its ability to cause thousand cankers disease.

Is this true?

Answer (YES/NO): NO